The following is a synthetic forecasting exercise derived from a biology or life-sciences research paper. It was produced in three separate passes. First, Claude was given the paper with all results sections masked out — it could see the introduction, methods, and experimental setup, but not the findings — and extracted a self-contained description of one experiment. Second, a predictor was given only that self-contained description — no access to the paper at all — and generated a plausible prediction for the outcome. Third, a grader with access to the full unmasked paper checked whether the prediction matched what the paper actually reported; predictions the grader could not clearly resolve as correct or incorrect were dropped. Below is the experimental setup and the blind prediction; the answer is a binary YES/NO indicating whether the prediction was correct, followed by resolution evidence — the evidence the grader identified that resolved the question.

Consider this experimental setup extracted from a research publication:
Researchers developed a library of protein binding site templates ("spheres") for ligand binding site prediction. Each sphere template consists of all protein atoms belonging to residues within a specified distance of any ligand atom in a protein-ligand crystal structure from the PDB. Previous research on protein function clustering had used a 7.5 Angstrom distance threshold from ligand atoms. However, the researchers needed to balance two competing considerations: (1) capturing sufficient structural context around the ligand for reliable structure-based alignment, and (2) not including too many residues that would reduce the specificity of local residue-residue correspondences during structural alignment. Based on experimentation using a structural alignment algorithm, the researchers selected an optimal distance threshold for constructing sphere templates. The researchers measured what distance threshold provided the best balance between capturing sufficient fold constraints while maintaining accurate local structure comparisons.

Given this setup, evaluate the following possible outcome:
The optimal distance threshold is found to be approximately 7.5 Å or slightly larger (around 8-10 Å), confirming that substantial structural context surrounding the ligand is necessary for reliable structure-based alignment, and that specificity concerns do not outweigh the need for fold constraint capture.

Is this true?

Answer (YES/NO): NO